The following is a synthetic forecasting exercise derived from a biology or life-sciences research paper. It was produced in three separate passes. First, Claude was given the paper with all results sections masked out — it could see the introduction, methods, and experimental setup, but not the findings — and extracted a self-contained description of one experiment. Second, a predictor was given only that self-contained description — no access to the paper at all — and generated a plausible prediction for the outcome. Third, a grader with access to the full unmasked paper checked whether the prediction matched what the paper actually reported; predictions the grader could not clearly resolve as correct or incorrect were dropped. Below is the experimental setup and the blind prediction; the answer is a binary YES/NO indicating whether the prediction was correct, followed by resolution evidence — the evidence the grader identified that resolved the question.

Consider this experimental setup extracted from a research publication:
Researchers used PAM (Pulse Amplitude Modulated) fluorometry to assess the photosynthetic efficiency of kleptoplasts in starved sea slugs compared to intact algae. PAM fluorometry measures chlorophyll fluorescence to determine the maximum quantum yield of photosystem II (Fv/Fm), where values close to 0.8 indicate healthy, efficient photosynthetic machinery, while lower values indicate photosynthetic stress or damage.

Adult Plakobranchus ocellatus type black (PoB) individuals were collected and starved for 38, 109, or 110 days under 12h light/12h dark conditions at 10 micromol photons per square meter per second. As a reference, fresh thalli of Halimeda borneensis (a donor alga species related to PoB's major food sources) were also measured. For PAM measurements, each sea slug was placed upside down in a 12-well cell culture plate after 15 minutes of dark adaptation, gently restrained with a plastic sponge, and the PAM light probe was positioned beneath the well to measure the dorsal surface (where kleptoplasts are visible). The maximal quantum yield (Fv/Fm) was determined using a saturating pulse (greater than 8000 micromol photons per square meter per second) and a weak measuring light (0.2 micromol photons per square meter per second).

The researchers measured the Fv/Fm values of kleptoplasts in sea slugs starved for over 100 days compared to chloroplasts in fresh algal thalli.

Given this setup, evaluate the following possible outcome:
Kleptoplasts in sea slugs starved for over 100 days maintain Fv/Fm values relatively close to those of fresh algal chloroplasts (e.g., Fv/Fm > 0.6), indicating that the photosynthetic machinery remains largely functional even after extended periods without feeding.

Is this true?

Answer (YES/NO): YES